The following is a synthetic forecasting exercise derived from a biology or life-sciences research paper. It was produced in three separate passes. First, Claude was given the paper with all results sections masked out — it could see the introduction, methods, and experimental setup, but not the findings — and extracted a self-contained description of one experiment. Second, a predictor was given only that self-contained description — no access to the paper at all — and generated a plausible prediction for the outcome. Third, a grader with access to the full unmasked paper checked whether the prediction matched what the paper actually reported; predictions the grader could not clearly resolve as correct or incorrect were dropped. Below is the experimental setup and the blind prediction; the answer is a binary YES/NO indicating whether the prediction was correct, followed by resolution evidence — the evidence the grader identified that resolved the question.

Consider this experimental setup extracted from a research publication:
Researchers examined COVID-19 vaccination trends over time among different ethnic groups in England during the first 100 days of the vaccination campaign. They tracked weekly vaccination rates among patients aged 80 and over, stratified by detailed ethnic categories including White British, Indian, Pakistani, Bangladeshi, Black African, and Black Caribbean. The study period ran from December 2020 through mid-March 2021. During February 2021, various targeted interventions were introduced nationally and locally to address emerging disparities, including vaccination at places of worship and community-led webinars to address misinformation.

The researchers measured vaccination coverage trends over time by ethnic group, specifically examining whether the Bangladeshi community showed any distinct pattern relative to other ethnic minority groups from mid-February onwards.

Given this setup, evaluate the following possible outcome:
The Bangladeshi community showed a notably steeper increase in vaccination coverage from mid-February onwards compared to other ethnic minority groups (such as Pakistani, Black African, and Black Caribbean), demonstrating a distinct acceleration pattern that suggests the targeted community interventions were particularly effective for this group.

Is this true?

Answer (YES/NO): YES